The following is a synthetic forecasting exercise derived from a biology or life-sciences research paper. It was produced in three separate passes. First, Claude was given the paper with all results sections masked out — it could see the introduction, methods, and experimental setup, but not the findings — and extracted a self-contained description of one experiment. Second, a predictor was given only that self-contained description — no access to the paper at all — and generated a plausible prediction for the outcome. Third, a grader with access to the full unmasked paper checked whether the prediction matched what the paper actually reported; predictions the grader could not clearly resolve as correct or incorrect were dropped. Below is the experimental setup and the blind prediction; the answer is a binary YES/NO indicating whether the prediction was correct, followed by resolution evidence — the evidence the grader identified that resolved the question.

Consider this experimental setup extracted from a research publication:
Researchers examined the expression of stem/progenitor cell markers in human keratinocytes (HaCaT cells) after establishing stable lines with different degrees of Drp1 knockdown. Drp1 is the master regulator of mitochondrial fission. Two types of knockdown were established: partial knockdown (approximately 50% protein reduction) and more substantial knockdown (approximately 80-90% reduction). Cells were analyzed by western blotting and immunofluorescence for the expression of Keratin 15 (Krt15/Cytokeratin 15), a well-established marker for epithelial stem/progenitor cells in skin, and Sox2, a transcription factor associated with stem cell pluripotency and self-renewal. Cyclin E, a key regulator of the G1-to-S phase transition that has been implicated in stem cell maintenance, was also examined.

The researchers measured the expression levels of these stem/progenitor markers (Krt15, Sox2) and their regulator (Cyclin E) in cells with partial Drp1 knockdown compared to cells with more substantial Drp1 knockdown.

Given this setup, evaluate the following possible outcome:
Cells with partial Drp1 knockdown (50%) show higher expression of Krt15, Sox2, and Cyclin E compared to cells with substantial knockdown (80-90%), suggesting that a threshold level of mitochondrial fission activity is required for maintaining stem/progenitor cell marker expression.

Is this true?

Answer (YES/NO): NO